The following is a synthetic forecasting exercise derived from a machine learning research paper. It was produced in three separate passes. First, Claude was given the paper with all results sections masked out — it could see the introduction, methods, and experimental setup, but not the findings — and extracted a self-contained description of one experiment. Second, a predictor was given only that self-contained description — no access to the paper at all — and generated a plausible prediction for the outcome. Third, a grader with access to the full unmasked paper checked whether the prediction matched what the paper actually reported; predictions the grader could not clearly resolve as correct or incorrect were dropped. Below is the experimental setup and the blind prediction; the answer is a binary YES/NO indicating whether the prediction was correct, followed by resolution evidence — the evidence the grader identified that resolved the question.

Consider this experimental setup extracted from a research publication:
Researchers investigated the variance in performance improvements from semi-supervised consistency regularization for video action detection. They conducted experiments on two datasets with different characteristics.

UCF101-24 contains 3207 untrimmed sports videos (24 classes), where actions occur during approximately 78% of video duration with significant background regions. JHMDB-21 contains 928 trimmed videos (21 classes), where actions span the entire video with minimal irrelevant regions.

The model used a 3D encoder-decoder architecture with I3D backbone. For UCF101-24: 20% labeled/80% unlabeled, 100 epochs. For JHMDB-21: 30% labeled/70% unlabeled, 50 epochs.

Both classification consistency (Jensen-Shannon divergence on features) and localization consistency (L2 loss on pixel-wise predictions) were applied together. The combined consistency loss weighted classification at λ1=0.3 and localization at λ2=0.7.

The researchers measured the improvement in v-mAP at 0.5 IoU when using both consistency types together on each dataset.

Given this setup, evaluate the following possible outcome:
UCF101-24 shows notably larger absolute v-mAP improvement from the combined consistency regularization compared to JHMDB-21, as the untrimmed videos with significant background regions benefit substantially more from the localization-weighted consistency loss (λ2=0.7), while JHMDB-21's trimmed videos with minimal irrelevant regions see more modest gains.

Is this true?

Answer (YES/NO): YES